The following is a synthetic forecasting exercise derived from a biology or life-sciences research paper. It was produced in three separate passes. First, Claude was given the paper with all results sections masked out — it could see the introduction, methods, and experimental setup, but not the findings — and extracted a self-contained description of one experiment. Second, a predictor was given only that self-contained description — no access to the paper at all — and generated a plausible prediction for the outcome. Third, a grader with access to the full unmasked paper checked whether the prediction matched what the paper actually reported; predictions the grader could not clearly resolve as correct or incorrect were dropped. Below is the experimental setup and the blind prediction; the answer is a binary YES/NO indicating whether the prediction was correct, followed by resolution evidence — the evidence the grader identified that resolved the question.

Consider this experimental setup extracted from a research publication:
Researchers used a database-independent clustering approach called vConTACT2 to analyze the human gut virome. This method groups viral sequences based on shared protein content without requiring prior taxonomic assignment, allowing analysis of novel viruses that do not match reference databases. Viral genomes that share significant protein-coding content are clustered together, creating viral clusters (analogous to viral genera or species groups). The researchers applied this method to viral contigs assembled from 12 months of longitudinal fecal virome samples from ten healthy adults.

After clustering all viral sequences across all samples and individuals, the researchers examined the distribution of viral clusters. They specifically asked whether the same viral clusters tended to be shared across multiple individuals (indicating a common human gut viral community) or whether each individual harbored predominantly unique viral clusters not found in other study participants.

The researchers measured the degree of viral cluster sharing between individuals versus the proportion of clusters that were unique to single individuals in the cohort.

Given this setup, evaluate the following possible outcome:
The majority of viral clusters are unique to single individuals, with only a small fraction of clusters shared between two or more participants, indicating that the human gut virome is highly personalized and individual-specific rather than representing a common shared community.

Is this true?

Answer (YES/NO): YES